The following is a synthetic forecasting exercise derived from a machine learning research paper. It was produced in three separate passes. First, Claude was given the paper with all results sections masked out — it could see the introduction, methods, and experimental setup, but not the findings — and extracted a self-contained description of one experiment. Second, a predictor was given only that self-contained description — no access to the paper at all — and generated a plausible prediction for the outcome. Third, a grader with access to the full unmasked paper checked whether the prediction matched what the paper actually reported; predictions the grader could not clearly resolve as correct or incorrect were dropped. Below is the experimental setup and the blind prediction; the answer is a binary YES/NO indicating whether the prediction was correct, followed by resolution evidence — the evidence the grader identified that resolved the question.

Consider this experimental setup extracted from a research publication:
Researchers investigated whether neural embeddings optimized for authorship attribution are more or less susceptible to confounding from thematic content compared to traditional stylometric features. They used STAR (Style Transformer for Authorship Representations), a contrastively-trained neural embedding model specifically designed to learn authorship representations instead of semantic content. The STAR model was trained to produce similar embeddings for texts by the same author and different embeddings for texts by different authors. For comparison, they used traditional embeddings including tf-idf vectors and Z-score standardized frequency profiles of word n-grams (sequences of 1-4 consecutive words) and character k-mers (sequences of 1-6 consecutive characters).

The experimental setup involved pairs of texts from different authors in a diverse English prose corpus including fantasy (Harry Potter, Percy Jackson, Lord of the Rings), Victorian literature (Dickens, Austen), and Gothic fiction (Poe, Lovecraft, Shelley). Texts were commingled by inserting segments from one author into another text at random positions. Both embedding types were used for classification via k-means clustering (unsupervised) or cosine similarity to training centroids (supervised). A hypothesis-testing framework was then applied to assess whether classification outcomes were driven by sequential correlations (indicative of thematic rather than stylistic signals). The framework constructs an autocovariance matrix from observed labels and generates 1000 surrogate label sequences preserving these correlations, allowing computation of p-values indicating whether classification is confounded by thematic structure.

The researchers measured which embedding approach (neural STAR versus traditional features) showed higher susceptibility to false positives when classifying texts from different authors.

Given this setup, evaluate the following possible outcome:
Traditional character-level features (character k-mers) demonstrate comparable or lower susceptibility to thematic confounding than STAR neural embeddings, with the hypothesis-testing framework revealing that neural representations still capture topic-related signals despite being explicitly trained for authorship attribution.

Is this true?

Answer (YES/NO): YES